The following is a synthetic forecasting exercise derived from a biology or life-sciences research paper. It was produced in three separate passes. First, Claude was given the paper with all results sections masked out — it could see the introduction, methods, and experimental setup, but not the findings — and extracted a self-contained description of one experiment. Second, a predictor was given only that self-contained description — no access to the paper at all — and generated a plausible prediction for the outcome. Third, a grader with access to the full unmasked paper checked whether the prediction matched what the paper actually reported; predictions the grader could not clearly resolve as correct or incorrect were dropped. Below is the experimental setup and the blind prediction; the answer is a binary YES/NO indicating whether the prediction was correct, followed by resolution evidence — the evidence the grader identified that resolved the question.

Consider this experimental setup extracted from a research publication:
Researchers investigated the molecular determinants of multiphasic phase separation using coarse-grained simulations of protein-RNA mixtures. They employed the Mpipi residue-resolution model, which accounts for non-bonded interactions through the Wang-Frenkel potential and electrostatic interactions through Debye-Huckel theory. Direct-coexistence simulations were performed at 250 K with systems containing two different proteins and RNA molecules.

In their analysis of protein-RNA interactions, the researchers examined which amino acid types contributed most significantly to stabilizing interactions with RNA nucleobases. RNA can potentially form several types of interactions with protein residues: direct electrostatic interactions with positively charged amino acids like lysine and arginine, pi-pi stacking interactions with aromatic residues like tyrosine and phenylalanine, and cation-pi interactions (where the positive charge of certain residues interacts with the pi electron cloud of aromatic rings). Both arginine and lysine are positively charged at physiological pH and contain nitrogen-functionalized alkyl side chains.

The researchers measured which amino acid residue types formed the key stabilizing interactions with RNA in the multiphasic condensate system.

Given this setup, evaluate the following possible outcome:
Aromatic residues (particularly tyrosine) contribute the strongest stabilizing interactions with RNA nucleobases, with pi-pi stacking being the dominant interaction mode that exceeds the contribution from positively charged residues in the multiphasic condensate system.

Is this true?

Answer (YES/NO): NO